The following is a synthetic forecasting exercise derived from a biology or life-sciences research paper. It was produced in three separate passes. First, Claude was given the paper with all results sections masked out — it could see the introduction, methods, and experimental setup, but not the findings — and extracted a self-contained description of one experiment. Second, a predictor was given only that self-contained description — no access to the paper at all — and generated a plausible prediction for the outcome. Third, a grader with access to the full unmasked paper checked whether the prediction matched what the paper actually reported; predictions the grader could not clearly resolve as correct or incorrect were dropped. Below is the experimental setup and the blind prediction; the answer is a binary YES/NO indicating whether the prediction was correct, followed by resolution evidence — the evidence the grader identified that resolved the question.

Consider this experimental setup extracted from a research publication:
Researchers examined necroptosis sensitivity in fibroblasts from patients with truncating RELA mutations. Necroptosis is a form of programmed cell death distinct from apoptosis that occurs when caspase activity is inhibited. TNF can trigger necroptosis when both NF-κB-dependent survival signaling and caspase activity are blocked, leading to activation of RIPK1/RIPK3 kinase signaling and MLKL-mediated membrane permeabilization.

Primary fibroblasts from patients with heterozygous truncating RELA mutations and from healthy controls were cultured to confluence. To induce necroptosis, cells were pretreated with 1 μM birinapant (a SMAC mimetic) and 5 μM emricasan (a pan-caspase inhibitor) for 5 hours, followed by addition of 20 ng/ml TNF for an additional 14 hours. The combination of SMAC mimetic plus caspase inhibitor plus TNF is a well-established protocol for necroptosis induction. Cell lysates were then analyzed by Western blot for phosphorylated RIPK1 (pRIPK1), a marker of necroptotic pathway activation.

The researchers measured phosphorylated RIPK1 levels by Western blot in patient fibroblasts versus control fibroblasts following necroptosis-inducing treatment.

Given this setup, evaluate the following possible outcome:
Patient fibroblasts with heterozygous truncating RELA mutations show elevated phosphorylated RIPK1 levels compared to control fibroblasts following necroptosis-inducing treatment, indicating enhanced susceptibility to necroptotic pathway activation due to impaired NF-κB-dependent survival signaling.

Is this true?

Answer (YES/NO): YES